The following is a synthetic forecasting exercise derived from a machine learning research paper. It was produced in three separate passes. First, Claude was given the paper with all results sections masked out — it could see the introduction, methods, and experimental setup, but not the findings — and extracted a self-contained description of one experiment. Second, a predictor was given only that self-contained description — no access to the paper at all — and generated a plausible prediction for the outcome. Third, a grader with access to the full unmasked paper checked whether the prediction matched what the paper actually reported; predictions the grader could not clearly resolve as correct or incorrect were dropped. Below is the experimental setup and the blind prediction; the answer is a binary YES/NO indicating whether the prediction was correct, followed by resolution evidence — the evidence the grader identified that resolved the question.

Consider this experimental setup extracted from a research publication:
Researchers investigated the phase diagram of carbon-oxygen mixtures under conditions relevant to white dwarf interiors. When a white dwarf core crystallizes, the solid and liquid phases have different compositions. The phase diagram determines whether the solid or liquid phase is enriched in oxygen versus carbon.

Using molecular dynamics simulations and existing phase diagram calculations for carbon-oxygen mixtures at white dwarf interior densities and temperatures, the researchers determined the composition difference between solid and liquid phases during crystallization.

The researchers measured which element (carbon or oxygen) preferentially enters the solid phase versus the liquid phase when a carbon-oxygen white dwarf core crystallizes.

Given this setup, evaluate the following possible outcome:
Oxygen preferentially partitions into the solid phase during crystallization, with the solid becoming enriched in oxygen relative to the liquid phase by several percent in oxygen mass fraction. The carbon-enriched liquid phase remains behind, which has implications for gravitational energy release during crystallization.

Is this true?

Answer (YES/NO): YES